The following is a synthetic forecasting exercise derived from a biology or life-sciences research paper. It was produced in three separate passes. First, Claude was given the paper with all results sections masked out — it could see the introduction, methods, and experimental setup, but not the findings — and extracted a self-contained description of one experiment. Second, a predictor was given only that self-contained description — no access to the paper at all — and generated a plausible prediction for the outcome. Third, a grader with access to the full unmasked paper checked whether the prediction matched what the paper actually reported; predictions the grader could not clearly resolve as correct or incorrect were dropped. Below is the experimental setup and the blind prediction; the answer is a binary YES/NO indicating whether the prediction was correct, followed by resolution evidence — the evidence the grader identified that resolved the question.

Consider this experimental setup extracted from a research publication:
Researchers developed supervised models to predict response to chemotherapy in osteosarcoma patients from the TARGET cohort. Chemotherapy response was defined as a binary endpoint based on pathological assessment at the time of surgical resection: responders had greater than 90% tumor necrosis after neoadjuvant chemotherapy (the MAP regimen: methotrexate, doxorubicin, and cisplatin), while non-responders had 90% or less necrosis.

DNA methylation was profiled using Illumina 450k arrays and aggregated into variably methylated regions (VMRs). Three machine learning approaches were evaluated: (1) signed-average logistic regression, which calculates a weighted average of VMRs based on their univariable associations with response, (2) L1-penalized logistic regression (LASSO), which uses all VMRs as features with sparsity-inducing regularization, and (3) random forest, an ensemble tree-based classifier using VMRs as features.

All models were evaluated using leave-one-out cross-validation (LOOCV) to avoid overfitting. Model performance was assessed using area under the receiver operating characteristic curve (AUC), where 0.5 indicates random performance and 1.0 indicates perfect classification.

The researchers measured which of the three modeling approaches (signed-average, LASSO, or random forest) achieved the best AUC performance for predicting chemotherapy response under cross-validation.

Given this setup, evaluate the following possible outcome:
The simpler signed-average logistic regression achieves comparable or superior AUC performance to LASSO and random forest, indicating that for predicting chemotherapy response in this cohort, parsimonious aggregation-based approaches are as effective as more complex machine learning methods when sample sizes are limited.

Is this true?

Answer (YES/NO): NO